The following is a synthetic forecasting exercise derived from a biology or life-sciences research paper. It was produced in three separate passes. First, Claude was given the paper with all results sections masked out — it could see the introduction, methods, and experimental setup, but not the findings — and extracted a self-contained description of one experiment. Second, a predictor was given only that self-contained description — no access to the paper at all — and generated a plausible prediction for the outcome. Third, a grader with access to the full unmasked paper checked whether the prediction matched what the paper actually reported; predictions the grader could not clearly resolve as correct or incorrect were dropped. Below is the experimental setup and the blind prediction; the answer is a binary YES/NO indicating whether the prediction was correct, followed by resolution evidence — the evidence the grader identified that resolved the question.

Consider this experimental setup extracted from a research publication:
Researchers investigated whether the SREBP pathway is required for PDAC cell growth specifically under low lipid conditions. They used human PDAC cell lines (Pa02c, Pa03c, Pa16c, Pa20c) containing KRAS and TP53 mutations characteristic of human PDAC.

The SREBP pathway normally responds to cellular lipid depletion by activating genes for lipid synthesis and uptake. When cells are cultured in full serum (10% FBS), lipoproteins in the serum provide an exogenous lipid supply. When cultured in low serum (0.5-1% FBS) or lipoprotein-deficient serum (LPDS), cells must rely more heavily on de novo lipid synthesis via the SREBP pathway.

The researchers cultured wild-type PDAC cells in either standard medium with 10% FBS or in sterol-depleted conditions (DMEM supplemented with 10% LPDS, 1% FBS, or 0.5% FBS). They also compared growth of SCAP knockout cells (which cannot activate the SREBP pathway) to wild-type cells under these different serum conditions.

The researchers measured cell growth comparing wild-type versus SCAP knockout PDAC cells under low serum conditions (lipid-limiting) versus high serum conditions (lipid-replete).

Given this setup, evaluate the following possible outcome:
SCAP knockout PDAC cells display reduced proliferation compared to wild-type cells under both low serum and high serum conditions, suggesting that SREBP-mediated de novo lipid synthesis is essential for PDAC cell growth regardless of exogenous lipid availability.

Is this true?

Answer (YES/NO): NO